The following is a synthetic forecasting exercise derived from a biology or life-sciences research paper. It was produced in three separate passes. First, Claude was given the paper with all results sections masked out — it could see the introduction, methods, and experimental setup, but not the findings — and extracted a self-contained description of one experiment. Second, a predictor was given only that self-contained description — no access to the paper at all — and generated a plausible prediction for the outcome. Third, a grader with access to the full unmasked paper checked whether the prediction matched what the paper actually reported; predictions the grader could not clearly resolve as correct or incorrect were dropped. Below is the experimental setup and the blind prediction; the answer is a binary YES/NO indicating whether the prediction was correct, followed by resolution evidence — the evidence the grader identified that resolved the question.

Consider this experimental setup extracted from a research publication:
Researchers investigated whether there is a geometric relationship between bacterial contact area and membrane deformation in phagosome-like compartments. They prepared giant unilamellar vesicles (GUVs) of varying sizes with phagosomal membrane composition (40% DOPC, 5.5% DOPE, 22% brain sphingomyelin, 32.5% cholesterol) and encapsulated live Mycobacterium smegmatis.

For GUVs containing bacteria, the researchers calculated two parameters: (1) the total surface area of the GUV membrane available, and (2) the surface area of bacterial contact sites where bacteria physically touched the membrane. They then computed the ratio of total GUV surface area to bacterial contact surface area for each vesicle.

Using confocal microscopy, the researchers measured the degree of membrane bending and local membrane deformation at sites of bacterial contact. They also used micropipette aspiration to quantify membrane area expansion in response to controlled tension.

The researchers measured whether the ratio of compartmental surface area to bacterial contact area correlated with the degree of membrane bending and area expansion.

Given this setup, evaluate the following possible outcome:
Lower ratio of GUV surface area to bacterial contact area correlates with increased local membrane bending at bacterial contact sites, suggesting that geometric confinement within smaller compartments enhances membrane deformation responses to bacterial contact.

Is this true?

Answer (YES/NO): YES